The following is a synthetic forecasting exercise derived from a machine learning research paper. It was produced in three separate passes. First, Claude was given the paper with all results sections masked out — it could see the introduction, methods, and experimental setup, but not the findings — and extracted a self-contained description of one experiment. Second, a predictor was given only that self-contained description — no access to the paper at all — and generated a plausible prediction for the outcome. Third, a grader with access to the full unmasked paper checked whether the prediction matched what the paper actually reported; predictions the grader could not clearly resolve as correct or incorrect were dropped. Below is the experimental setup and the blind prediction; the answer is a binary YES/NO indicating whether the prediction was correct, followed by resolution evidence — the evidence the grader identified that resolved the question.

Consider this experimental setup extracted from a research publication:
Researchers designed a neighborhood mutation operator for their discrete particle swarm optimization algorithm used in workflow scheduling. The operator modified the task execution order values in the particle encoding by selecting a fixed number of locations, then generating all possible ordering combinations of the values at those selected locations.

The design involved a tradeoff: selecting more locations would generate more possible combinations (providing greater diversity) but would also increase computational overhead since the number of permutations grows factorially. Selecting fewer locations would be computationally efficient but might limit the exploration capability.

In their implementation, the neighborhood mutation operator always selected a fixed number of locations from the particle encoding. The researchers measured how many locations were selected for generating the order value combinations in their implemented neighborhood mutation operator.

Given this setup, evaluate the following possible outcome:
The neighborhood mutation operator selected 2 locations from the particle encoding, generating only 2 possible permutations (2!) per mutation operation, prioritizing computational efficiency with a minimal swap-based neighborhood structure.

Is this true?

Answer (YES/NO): NO